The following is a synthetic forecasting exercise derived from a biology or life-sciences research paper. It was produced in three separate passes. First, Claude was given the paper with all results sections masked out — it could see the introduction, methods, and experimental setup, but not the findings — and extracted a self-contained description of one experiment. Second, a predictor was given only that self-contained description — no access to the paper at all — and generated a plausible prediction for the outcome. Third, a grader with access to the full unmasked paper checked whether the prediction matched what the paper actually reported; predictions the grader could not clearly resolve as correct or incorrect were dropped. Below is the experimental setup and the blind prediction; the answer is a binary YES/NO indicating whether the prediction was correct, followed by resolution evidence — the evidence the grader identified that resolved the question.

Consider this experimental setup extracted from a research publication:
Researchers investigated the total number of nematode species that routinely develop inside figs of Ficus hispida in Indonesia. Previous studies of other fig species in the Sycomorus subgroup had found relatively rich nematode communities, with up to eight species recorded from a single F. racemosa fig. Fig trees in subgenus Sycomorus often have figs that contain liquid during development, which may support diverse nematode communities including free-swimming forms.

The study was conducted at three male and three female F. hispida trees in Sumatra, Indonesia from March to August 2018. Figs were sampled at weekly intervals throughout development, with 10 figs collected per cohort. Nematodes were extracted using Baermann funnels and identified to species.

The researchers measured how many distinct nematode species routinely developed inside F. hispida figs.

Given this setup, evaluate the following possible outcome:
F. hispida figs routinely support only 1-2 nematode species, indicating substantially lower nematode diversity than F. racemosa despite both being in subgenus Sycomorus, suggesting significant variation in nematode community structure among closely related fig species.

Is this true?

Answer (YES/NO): NO